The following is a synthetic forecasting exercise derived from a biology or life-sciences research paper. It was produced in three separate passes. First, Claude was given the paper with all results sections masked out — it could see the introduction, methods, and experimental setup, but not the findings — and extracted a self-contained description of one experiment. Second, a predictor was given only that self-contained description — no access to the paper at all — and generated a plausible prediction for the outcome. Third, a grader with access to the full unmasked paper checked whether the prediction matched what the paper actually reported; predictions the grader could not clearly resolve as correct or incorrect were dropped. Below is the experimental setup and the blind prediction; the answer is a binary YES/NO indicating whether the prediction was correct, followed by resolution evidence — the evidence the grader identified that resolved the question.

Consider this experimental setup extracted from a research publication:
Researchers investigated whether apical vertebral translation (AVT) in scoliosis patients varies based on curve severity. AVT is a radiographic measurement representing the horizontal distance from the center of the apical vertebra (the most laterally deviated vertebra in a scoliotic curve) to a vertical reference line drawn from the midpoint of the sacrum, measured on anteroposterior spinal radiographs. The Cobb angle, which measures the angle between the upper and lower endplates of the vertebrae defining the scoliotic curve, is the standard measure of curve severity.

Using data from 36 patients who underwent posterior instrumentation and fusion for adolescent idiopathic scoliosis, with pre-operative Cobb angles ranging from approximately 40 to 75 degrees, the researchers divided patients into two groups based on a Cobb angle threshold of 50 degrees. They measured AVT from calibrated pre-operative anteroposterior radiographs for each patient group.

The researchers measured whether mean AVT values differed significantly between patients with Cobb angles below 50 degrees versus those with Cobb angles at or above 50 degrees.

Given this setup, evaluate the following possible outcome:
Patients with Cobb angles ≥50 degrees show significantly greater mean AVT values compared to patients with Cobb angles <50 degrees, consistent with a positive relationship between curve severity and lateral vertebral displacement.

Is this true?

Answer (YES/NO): YES